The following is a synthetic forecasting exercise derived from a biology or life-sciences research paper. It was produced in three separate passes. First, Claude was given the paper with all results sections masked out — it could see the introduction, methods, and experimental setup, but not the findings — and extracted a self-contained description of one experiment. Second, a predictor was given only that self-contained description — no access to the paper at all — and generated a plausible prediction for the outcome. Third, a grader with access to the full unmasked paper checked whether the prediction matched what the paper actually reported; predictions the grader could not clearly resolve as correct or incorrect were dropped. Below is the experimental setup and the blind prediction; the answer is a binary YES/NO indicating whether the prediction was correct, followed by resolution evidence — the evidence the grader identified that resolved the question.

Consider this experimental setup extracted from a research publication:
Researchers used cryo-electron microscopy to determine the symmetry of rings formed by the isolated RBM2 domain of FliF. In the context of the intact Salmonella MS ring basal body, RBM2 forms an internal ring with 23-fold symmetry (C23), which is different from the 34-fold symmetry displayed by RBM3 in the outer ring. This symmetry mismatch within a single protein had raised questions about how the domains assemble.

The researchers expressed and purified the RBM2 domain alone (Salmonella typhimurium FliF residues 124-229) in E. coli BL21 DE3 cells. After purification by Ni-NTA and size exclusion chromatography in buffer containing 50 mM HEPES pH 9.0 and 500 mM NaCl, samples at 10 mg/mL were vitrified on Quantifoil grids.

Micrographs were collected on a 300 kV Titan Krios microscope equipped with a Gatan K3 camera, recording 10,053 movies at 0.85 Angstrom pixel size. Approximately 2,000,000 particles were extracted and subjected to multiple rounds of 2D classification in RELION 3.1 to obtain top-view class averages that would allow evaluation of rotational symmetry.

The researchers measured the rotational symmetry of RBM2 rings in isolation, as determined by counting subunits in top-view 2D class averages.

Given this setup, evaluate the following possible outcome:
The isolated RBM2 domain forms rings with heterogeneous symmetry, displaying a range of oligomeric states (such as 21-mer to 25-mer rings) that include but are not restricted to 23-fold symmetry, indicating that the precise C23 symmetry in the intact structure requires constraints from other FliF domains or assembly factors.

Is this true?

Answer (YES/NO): NO